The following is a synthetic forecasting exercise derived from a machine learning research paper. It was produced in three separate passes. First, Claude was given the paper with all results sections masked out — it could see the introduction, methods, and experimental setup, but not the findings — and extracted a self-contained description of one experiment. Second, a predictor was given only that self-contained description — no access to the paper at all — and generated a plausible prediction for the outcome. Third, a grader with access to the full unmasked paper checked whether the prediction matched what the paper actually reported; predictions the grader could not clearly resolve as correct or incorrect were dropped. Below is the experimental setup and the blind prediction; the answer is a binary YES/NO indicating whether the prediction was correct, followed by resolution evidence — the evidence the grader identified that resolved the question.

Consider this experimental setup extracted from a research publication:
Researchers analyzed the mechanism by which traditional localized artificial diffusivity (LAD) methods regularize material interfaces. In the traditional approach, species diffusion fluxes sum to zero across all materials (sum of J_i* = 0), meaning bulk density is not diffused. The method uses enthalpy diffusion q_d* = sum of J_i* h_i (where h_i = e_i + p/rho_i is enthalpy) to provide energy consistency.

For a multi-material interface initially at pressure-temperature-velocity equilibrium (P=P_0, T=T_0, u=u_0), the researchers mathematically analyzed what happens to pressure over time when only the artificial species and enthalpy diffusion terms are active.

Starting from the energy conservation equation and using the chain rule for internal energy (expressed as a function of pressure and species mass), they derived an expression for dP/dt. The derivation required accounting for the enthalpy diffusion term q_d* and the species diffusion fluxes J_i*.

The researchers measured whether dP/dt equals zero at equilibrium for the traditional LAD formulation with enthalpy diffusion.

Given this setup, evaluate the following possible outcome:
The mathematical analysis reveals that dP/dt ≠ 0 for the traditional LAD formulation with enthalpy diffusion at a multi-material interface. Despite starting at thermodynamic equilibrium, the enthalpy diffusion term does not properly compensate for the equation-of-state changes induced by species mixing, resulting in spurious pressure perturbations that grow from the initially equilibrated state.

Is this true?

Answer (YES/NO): YES